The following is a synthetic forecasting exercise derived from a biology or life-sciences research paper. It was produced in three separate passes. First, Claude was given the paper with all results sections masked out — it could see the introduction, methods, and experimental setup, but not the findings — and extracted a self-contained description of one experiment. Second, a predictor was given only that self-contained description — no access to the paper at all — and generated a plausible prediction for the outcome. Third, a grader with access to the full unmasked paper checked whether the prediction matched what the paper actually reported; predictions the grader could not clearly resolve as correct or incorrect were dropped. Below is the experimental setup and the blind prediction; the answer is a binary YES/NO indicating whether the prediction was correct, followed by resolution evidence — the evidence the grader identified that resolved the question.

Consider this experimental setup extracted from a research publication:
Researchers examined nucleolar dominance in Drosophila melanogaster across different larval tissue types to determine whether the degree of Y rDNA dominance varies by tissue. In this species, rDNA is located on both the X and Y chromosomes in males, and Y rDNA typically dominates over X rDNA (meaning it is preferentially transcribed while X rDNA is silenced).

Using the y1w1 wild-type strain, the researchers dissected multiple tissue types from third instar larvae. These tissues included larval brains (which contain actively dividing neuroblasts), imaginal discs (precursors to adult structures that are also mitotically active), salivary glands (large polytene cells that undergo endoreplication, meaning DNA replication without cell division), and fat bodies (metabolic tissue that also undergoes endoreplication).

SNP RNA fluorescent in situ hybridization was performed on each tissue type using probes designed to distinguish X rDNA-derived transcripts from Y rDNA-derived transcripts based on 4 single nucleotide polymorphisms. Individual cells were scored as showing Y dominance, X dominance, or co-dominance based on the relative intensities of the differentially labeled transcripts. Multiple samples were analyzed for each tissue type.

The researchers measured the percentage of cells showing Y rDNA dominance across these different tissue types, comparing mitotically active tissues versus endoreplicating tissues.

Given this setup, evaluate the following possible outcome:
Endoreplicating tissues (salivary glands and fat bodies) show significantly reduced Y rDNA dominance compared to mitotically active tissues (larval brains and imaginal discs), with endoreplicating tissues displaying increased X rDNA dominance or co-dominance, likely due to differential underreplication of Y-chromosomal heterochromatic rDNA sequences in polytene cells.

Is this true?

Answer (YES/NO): NO